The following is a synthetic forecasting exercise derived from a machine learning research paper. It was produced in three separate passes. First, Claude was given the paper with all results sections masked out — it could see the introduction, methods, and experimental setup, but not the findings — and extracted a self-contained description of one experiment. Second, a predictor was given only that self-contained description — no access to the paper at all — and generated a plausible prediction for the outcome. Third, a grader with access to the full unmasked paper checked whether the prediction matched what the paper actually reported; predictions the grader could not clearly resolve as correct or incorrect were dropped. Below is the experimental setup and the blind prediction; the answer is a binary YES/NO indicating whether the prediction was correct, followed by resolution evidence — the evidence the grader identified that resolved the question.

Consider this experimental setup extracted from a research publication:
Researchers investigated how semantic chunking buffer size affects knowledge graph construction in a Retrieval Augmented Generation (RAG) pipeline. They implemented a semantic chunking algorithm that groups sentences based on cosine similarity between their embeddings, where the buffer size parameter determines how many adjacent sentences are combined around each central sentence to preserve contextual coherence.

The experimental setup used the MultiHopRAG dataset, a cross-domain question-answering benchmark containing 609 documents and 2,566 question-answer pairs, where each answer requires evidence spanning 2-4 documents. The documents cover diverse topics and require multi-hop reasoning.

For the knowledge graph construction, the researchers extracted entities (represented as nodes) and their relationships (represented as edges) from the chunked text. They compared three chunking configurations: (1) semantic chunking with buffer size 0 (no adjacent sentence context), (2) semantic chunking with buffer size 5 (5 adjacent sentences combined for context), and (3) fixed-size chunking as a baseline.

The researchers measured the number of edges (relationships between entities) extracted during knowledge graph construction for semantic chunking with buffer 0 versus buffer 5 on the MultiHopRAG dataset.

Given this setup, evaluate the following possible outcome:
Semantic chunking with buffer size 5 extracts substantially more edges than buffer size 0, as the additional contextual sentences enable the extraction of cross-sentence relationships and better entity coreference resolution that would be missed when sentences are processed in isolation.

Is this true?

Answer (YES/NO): NO